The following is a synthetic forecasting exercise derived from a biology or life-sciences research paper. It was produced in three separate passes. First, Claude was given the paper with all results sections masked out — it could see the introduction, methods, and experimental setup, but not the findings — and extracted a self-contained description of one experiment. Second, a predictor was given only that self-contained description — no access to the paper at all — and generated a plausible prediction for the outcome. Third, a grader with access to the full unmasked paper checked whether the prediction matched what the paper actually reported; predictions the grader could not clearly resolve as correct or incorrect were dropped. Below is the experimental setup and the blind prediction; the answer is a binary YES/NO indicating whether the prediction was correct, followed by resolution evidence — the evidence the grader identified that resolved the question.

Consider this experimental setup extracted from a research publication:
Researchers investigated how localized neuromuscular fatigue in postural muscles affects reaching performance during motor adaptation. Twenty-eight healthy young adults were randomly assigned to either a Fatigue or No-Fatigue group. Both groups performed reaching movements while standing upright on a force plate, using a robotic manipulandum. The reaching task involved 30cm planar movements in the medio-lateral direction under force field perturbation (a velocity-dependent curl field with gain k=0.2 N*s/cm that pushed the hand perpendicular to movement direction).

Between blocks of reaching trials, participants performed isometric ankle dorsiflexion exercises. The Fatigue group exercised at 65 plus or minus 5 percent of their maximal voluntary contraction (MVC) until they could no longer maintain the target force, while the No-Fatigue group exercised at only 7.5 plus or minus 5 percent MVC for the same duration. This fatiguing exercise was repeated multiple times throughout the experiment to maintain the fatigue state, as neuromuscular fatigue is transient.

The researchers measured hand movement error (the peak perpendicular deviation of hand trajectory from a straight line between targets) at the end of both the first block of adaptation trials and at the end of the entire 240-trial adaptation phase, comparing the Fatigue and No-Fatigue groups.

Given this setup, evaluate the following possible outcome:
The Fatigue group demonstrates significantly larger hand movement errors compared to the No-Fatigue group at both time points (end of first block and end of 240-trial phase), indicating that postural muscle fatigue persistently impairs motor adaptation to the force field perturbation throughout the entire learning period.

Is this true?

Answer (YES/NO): YES